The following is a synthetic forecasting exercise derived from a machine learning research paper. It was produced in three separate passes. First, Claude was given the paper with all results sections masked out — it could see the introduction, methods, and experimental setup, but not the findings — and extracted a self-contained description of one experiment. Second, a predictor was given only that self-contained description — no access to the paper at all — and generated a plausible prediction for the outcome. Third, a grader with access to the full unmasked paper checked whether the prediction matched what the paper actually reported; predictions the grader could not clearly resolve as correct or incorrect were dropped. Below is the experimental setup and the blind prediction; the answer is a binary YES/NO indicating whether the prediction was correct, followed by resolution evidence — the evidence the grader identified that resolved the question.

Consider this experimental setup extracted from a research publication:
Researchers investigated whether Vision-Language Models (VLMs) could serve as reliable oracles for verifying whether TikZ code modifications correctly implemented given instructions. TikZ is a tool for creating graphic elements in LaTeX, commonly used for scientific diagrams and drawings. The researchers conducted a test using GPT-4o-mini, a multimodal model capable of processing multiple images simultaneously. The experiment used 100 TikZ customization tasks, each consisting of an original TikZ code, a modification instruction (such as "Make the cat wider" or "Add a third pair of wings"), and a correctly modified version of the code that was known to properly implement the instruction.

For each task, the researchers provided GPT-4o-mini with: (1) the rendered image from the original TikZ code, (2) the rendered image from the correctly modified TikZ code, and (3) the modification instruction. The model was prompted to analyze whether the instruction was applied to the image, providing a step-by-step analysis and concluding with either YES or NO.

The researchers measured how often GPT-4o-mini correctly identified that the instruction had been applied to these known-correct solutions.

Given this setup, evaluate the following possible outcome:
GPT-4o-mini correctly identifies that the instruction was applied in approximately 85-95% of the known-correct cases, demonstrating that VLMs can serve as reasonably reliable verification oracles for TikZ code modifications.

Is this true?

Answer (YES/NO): NO